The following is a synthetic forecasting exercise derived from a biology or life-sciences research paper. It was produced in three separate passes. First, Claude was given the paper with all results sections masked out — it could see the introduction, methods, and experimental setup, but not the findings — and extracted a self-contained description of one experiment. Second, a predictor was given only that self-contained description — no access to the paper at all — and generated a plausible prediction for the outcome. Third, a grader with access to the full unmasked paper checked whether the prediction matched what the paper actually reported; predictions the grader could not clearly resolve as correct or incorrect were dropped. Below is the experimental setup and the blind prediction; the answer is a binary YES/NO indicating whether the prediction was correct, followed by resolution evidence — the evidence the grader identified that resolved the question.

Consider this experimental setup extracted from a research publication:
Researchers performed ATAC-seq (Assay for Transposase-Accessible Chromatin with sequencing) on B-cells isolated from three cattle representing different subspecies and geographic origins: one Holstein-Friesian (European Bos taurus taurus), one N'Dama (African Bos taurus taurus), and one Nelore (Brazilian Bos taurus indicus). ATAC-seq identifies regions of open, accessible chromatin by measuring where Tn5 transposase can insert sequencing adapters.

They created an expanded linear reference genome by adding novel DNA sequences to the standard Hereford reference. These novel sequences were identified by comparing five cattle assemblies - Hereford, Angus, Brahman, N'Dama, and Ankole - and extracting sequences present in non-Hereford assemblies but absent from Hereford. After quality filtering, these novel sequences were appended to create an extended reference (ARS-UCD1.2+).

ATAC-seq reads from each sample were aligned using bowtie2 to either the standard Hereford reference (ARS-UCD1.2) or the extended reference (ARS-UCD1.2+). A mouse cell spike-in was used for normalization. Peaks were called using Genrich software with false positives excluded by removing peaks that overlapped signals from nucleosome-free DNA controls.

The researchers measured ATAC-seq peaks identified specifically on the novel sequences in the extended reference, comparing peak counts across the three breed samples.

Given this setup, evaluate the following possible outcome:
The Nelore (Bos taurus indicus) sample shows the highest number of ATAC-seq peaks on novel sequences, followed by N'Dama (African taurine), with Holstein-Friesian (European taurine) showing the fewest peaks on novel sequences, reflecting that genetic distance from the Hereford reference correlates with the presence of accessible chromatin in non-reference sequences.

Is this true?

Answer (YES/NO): NO